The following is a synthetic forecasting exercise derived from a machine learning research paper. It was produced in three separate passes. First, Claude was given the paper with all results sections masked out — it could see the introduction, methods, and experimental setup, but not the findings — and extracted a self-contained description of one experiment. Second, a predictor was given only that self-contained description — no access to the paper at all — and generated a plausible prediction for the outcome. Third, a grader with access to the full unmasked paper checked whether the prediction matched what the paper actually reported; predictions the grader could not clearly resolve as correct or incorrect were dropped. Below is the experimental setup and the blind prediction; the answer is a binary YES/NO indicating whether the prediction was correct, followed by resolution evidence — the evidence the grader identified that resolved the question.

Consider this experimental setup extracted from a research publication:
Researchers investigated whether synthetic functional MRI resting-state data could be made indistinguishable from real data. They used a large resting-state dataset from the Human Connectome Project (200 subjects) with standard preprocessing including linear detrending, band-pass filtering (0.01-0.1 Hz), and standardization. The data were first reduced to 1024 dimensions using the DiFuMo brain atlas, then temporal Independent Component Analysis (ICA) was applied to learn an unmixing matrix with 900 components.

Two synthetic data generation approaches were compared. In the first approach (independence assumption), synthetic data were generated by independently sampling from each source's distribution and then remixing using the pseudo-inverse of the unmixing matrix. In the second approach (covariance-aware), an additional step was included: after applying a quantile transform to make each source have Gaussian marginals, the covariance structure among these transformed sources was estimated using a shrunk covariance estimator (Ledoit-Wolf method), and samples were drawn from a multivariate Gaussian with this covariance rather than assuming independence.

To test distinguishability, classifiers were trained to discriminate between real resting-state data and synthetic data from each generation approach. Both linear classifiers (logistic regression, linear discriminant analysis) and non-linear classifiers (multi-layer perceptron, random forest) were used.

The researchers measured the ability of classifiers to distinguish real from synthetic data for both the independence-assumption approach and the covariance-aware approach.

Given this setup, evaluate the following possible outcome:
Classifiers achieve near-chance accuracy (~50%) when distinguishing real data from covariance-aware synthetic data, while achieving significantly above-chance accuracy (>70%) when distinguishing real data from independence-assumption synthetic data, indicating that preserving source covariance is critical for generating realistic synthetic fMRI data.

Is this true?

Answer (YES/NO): NO